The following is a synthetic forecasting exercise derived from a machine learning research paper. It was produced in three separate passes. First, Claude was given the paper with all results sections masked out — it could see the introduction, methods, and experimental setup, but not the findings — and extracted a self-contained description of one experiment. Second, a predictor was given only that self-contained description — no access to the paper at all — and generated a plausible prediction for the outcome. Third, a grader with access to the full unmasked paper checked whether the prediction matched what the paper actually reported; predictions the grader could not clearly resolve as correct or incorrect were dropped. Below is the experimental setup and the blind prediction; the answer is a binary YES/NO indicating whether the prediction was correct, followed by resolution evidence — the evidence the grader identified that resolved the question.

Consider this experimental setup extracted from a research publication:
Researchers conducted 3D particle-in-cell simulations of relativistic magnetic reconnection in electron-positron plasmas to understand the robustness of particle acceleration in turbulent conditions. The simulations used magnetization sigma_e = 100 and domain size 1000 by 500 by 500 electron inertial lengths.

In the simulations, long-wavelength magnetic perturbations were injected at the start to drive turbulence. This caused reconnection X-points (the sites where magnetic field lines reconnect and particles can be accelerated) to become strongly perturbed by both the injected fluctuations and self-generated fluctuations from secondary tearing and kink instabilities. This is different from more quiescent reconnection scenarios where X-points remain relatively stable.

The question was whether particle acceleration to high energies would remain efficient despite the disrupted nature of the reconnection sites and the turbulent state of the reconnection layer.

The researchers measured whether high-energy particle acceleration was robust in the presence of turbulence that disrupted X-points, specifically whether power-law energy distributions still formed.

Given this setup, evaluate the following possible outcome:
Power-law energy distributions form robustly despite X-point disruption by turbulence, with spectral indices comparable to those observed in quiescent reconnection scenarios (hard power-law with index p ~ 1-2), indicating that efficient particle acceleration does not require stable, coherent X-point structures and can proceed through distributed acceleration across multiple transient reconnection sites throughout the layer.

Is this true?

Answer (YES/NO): YES